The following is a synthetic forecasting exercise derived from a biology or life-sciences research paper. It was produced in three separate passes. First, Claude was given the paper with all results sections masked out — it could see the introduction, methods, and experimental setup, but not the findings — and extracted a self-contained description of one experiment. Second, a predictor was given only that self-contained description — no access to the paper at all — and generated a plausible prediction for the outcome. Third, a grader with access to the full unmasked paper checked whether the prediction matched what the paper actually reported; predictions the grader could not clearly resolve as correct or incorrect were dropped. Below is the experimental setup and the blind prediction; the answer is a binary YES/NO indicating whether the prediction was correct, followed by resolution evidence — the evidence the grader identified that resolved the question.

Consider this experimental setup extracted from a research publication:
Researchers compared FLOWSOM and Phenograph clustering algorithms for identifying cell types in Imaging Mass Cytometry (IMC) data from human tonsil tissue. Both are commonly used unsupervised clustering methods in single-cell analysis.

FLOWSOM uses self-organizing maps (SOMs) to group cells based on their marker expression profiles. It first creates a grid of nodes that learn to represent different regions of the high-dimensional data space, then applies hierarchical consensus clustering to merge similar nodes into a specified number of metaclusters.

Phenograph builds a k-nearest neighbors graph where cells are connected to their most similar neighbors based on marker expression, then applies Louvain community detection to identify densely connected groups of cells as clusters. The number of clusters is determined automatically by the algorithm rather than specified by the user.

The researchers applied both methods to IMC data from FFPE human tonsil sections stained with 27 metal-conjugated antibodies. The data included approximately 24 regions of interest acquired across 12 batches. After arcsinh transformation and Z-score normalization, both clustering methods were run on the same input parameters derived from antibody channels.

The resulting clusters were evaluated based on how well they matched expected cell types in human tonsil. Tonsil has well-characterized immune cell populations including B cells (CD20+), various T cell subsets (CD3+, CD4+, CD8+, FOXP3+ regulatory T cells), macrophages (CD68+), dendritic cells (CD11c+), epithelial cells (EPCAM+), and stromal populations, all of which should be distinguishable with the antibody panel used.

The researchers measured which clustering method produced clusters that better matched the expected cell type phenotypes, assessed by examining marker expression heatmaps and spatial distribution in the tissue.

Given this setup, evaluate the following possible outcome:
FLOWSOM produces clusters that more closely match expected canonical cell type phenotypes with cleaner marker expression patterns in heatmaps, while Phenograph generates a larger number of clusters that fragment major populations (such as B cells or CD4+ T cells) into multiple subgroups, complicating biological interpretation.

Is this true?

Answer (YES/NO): NO